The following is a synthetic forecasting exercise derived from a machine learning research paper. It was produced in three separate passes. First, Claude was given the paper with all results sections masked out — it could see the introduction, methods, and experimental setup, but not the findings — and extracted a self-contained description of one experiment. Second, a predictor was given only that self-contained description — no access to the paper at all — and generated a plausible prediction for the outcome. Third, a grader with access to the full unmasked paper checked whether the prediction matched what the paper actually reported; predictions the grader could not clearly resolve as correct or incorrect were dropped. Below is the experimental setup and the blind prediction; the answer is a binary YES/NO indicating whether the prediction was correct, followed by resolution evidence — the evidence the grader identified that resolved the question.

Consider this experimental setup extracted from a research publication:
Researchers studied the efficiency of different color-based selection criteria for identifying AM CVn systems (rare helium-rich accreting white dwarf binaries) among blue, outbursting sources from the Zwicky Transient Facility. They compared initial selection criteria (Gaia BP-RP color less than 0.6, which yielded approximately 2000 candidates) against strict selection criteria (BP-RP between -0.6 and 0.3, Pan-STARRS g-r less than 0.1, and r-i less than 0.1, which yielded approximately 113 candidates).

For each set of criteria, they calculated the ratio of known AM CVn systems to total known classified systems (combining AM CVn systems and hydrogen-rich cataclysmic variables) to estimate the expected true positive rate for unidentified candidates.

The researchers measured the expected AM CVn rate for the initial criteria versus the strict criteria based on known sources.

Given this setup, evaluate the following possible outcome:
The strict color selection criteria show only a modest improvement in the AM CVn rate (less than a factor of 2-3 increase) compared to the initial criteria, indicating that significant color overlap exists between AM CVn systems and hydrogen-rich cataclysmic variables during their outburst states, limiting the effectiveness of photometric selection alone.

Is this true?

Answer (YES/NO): YES